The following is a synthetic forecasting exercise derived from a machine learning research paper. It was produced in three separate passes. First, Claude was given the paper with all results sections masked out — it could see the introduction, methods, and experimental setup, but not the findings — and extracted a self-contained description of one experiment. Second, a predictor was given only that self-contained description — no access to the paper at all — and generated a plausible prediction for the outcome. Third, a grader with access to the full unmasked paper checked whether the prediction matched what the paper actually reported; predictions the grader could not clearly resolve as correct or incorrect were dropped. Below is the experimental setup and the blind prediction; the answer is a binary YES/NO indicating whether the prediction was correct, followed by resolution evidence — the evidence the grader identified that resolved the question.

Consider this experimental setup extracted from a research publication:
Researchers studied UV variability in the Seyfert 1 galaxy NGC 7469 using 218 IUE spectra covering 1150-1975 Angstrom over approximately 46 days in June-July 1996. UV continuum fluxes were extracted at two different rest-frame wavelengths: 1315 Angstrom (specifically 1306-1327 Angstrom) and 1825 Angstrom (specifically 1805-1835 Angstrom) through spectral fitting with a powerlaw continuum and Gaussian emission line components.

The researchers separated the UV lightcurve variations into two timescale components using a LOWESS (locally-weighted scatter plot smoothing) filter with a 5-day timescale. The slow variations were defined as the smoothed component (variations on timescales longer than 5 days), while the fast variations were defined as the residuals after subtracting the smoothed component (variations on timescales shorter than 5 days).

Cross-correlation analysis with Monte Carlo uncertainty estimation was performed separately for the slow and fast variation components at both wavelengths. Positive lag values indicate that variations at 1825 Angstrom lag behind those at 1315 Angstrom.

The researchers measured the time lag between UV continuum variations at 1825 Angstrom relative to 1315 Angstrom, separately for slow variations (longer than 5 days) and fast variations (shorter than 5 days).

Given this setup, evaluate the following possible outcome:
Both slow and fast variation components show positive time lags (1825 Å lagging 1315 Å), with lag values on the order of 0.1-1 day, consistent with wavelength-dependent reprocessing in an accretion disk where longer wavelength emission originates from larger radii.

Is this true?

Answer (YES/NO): NO